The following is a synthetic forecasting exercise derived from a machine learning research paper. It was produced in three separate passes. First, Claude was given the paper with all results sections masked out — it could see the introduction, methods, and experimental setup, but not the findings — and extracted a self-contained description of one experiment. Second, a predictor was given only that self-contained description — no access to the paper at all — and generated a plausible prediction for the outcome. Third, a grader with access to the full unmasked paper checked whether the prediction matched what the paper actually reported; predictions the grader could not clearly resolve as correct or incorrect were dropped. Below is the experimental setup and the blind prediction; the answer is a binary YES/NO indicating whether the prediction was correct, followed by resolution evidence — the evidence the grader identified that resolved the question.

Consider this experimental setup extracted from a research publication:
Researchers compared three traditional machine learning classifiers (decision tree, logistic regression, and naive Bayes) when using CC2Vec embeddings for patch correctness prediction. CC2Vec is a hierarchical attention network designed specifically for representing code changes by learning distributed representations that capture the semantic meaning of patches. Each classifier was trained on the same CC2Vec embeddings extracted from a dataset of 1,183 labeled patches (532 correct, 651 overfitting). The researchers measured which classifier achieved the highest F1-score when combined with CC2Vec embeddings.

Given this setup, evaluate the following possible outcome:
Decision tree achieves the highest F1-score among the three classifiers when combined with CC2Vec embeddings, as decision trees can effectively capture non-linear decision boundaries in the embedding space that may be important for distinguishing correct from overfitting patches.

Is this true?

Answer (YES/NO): NO